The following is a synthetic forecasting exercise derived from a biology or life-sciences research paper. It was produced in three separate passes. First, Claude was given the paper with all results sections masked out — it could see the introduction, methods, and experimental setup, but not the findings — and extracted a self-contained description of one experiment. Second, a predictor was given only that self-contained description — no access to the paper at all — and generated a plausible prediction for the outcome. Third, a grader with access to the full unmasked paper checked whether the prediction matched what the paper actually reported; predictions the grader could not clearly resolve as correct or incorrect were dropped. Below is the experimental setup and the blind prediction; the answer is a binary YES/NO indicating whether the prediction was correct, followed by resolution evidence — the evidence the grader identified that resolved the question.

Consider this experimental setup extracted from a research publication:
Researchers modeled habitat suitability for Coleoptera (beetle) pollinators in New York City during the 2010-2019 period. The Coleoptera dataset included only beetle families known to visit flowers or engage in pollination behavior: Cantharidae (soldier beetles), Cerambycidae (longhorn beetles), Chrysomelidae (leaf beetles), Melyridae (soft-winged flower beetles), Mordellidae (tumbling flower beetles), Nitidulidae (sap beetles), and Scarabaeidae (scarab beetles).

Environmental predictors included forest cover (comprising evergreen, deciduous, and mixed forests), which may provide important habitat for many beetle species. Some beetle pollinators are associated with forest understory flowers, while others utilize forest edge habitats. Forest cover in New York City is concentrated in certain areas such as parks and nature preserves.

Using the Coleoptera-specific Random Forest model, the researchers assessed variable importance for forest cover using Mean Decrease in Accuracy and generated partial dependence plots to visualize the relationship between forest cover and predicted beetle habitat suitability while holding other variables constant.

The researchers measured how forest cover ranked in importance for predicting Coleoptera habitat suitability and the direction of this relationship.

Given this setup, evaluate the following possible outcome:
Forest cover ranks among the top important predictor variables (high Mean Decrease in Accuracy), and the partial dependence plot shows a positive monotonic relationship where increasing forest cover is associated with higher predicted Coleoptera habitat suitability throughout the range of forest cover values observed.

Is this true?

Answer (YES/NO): NO